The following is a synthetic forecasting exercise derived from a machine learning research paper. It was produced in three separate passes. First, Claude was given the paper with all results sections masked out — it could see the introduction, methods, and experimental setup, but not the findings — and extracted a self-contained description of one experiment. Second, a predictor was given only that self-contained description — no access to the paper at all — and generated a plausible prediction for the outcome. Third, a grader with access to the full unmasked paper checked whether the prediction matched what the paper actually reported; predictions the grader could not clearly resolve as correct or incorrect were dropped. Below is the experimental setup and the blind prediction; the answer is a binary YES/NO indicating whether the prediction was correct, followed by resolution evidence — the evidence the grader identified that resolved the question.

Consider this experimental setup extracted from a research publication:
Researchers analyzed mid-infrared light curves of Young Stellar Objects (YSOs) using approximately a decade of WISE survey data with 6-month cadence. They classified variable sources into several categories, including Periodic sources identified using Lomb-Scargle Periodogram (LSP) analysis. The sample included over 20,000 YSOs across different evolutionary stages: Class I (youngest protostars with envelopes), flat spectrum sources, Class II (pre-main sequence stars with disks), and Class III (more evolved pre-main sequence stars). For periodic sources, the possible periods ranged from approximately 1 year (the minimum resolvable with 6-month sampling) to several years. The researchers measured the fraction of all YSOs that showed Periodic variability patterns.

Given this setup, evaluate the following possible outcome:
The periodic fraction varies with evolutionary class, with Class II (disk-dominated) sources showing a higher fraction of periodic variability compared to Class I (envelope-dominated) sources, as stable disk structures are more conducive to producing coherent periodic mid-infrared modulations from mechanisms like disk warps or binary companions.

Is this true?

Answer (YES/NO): NO